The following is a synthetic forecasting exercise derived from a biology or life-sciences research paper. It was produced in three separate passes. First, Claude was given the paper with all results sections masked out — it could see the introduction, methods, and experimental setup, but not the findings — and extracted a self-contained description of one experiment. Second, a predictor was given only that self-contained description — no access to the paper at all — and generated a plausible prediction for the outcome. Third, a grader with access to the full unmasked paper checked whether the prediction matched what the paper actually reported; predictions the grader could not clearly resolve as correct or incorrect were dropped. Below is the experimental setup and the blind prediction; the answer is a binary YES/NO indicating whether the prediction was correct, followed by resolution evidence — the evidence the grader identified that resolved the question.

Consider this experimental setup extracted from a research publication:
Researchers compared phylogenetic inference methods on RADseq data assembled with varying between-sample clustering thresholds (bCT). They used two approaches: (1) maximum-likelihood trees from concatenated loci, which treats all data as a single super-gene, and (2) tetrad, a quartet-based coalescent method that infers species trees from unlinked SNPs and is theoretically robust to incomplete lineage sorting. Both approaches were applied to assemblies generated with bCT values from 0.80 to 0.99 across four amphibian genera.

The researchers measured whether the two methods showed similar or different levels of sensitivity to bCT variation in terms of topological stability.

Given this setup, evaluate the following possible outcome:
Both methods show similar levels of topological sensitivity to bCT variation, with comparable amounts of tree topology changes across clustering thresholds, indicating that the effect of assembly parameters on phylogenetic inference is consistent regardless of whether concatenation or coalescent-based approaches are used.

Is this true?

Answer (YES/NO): YES